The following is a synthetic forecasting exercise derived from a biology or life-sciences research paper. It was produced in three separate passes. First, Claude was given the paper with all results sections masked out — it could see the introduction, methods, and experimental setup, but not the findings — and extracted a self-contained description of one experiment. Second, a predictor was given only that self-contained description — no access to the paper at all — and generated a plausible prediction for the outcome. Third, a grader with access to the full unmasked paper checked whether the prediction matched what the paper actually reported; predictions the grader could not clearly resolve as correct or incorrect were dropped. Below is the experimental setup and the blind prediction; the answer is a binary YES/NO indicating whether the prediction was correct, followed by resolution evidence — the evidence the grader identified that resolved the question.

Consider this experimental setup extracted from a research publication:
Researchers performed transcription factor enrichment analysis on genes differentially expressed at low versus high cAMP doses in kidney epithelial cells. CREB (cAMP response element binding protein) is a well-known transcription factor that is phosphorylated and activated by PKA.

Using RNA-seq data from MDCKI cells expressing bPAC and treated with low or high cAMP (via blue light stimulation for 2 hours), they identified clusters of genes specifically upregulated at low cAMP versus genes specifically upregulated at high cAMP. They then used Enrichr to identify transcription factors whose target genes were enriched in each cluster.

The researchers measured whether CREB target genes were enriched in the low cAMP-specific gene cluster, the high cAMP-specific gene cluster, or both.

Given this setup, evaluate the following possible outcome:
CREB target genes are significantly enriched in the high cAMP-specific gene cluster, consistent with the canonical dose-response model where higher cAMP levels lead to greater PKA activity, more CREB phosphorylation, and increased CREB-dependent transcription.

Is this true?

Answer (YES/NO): NO